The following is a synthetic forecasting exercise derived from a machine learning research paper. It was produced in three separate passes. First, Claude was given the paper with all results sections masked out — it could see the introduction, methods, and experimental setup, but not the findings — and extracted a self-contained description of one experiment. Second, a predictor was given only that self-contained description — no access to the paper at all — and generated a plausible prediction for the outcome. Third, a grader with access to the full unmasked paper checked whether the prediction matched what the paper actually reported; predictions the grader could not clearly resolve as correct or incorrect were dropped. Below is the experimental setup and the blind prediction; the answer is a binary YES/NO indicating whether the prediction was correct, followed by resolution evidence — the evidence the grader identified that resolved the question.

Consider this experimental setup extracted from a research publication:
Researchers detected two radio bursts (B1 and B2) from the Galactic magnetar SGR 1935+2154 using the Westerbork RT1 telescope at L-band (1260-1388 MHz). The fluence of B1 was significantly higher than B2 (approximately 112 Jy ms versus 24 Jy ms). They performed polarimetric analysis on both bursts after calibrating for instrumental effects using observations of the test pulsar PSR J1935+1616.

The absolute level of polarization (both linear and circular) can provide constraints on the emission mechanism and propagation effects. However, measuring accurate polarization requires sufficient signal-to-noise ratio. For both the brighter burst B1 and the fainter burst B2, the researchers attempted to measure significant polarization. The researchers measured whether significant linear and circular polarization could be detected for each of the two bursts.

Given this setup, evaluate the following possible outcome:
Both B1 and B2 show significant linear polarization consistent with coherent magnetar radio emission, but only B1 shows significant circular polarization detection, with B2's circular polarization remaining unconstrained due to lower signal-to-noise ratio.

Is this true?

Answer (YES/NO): NO